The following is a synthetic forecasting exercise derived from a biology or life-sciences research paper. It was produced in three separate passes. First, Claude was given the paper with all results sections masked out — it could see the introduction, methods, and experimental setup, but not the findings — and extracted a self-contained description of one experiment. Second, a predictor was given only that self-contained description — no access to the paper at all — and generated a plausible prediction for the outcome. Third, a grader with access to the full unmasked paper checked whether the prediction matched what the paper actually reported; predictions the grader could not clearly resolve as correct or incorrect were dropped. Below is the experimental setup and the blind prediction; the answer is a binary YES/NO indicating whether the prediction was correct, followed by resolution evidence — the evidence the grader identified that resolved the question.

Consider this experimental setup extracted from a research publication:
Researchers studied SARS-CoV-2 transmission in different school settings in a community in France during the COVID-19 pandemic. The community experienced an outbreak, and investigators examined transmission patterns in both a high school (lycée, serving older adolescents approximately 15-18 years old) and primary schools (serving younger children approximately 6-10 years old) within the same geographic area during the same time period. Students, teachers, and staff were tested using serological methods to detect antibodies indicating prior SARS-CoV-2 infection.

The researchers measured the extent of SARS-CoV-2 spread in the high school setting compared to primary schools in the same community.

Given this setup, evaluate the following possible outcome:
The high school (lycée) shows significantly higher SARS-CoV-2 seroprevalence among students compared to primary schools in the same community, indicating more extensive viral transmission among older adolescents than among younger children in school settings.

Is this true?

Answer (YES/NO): YES